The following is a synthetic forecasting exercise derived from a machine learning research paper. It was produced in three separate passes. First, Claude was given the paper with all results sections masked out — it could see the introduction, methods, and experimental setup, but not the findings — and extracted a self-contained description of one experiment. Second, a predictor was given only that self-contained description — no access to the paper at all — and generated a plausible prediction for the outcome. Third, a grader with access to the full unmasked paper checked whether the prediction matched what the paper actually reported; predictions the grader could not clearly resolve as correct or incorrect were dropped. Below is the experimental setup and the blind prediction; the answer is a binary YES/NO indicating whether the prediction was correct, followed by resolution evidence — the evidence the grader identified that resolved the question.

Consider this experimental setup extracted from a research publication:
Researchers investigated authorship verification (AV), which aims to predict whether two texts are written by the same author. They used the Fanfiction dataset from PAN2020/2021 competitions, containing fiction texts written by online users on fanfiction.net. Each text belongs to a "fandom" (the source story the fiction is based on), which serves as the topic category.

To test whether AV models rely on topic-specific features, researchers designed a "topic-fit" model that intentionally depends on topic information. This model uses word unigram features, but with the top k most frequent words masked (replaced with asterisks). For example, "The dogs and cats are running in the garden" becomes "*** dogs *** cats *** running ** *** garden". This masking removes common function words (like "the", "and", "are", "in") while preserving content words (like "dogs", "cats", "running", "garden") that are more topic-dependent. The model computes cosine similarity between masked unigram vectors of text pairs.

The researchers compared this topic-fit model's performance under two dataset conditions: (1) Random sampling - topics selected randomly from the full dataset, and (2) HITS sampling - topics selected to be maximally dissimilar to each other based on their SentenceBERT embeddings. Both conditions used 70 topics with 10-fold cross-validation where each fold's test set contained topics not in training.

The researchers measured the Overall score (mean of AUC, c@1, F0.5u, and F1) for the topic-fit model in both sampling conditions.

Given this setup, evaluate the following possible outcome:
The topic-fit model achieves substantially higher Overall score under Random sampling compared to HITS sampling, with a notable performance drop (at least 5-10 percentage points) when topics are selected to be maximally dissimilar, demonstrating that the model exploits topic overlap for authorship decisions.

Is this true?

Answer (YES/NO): NO